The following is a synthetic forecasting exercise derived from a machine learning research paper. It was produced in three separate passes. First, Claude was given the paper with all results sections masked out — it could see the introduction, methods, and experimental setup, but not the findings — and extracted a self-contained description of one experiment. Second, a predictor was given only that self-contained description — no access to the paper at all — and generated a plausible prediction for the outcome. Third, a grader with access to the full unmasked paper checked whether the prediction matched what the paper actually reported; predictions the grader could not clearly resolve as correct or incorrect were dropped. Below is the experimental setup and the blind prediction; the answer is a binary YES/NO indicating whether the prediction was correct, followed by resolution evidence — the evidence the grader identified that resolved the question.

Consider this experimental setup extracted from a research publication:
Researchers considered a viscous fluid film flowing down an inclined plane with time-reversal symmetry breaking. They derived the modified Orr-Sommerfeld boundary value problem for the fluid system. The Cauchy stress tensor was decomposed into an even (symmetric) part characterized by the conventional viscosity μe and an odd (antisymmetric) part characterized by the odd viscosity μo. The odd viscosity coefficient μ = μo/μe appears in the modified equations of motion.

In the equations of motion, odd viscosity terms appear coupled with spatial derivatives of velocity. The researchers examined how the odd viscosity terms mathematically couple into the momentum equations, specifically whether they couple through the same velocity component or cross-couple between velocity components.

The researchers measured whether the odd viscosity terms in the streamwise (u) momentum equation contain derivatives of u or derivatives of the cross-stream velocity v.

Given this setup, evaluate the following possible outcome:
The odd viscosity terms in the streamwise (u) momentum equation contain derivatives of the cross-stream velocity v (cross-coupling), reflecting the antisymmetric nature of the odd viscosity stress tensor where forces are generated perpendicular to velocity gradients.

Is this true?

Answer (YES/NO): YES